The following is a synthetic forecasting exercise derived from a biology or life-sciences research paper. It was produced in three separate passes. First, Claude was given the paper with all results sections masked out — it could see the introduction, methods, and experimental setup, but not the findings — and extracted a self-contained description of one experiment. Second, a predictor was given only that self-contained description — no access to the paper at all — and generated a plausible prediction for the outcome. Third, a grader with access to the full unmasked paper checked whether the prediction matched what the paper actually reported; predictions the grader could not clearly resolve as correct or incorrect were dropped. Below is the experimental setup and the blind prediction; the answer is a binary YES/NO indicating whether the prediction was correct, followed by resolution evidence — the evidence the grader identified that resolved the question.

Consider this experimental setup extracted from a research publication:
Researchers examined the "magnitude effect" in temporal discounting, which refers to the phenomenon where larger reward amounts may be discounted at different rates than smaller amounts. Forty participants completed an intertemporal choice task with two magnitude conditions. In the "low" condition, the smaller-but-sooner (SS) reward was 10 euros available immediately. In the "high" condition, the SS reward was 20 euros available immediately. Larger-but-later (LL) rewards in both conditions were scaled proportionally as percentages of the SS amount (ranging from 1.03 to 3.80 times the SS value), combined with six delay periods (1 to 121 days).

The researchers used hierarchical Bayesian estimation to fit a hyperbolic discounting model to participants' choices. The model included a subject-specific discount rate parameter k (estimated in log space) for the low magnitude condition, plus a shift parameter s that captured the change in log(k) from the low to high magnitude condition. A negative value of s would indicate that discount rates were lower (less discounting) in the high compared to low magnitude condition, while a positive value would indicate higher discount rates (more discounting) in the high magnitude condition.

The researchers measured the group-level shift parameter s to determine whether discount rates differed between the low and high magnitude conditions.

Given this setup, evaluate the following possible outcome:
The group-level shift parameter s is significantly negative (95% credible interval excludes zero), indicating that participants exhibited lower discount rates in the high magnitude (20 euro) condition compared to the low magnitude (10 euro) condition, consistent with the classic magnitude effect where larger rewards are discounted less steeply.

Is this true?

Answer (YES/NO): YES